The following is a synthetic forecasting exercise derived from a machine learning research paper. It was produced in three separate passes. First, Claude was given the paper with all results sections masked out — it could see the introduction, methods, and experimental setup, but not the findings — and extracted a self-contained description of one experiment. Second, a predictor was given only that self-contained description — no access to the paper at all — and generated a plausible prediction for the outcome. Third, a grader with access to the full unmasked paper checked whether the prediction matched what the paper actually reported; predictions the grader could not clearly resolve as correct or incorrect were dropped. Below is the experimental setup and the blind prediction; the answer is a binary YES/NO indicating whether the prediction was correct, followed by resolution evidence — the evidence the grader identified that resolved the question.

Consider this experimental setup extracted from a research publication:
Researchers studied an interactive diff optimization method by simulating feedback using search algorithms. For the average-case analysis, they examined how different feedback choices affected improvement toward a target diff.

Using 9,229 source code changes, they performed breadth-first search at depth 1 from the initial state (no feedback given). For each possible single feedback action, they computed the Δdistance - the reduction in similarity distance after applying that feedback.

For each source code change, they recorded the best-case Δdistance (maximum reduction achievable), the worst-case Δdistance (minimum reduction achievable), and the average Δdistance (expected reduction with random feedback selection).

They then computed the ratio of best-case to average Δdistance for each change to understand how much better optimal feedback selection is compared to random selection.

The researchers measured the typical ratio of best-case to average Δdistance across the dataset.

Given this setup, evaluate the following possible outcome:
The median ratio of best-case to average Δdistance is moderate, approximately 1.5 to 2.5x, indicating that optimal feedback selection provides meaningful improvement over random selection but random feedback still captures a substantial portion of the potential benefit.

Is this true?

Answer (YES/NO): YES